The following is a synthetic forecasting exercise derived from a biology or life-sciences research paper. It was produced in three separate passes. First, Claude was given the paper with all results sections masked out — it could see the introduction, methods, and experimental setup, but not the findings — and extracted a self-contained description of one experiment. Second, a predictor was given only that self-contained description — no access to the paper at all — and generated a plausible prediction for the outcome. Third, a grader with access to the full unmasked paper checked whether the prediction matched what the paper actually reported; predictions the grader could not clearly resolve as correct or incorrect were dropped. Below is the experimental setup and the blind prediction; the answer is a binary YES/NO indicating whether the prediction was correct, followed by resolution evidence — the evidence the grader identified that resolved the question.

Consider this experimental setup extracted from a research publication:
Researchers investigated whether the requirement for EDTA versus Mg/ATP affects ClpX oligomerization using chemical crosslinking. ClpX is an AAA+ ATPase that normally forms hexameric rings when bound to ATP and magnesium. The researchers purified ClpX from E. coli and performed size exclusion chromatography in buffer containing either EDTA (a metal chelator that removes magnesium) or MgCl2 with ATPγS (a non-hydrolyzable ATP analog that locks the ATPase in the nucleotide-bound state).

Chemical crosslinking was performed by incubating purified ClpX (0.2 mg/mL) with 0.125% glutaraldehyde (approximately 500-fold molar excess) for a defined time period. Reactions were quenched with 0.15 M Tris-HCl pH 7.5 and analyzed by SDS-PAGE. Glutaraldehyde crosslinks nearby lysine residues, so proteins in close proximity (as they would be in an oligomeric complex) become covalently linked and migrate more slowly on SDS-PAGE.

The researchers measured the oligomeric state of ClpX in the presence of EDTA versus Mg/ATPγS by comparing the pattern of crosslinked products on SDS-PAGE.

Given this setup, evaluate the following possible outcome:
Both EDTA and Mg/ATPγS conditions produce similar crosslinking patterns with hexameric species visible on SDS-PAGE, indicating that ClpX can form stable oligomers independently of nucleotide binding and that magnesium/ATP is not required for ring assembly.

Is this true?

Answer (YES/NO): NO